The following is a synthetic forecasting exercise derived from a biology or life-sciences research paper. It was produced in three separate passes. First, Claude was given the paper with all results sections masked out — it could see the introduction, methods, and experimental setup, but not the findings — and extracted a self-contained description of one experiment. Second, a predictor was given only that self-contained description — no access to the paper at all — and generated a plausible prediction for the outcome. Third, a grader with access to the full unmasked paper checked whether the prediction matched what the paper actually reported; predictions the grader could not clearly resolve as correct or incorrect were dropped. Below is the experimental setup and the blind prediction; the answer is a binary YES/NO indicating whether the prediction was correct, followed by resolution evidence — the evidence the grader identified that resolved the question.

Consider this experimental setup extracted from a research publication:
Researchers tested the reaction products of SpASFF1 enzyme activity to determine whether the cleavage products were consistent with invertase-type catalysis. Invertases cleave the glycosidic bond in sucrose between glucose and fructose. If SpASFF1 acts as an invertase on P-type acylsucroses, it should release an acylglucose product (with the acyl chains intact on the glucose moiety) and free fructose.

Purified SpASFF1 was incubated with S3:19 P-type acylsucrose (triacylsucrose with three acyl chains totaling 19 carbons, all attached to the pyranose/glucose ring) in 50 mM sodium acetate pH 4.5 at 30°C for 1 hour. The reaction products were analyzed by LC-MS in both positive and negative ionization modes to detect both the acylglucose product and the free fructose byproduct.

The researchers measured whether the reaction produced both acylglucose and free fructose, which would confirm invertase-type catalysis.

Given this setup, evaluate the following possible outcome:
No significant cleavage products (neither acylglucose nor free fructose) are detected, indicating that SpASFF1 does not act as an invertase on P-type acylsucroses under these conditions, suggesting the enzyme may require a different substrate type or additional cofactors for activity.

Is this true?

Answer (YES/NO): NO